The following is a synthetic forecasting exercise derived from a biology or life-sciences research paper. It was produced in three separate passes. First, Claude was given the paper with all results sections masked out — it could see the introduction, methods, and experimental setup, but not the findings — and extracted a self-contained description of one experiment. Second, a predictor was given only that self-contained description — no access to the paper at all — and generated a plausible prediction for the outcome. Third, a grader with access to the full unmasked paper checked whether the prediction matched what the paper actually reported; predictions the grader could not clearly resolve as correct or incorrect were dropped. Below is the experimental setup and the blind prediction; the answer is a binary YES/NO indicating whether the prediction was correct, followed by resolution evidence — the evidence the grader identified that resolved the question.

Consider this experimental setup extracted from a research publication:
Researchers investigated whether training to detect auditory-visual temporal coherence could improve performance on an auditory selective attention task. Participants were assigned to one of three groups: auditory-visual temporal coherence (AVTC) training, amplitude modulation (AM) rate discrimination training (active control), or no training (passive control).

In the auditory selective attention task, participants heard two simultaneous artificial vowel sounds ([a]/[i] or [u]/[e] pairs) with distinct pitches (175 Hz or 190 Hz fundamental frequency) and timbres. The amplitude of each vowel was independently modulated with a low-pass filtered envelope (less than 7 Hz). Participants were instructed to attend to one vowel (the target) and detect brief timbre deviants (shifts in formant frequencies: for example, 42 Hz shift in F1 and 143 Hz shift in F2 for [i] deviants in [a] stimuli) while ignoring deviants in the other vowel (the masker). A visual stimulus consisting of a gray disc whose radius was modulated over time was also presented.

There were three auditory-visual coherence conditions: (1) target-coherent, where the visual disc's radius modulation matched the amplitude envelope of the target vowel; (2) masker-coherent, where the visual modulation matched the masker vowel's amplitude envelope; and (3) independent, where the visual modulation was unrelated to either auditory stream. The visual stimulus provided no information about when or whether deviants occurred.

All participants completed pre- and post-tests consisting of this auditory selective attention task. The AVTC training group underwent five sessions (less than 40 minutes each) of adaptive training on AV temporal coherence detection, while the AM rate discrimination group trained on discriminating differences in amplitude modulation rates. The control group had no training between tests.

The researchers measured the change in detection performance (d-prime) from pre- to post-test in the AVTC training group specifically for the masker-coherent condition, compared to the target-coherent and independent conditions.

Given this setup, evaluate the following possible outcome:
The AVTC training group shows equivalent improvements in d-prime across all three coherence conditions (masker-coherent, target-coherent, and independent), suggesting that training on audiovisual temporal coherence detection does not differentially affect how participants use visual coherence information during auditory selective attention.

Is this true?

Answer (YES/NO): NO